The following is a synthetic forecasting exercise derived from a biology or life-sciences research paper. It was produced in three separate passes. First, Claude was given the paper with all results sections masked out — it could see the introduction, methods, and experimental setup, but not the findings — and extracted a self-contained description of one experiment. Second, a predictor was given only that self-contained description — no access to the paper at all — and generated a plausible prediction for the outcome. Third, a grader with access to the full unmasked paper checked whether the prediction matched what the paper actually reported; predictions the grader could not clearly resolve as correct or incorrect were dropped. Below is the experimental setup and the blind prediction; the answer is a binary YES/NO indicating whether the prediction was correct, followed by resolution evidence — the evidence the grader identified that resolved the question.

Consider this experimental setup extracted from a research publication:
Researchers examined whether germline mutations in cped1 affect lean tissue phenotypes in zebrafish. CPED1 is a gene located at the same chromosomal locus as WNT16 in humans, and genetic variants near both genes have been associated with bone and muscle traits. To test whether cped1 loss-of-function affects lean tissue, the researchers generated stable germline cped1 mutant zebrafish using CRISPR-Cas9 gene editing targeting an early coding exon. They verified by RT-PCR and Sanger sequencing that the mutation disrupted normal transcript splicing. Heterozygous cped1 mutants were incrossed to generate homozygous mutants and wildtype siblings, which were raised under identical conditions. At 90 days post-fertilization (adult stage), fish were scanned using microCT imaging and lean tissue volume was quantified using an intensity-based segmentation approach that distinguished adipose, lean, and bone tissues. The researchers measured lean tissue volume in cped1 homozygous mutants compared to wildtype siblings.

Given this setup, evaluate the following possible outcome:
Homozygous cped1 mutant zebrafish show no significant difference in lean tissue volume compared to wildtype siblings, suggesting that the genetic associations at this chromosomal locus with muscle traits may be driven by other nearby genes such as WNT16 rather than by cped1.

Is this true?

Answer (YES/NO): YES